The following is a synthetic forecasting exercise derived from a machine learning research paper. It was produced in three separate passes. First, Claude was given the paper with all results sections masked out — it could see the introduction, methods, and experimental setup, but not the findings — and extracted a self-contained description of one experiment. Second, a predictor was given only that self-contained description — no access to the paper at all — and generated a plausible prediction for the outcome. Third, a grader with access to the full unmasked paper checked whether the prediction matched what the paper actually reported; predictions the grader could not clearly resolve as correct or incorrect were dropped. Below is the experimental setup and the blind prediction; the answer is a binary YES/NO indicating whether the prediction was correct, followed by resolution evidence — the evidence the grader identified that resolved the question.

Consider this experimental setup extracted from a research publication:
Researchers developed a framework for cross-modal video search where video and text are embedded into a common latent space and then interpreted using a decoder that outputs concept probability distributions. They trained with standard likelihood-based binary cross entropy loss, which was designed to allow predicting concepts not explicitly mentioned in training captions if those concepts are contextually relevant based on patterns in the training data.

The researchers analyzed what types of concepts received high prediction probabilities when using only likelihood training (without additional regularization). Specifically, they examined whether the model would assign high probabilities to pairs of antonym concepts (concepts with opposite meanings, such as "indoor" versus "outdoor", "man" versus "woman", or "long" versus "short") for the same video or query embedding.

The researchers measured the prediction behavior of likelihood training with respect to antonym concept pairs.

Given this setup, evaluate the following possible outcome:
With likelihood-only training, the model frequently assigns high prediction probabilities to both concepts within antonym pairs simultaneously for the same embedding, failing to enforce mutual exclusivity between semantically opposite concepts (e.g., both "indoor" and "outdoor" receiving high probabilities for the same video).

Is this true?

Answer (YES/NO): YES